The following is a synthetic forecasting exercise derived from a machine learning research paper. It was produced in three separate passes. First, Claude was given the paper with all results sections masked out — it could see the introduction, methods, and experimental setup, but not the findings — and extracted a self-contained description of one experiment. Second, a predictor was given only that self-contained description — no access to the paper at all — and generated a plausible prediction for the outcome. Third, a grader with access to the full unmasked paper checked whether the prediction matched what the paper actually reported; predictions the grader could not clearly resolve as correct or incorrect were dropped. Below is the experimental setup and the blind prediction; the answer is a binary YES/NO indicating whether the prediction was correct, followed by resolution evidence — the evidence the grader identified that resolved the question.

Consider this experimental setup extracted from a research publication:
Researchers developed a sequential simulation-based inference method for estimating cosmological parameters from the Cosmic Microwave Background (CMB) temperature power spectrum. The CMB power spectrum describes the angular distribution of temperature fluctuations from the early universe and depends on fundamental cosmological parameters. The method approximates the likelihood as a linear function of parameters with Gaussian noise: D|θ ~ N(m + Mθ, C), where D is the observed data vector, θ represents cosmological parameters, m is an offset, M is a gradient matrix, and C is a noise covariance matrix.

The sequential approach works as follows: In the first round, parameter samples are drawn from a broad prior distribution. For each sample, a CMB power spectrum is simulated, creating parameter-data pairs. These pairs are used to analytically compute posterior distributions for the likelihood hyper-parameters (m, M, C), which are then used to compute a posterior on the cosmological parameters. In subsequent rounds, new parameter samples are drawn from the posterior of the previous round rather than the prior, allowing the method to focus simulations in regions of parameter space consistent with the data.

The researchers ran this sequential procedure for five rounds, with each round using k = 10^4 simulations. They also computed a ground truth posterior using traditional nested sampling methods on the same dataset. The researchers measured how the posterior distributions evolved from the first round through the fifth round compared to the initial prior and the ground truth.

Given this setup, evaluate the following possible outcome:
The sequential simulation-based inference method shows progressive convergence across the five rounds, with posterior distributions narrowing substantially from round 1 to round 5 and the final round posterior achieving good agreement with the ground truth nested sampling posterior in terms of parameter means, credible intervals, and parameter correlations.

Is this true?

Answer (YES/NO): YES